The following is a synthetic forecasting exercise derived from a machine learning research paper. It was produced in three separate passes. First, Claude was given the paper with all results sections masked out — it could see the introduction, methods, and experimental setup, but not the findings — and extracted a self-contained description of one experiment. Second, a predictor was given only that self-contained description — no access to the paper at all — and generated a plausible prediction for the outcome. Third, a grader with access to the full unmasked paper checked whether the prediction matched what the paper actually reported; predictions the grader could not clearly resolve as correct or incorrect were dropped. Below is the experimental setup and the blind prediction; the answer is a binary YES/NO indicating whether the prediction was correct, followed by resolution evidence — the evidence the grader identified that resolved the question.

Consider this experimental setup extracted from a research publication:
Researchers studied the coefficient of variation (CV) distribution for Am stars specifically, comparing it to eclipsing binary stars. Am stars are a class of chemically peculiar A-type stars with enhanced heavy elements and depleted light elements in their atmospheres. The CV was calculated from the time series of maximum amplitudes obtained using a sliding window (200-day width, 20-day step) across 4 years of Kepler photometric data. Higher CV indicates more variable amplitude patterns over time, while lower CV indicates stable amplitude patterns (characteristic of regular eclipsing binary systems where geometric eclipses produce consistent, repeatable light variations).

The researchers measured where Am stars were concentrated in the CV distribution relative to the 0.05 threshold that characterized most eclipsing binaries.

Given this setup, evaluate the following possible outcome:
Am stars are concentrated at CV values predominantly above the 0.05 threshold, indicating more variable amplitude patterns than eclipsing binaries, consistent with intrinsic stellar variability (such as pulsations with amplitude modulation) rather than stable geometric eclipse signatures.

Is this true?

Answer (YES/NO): YES